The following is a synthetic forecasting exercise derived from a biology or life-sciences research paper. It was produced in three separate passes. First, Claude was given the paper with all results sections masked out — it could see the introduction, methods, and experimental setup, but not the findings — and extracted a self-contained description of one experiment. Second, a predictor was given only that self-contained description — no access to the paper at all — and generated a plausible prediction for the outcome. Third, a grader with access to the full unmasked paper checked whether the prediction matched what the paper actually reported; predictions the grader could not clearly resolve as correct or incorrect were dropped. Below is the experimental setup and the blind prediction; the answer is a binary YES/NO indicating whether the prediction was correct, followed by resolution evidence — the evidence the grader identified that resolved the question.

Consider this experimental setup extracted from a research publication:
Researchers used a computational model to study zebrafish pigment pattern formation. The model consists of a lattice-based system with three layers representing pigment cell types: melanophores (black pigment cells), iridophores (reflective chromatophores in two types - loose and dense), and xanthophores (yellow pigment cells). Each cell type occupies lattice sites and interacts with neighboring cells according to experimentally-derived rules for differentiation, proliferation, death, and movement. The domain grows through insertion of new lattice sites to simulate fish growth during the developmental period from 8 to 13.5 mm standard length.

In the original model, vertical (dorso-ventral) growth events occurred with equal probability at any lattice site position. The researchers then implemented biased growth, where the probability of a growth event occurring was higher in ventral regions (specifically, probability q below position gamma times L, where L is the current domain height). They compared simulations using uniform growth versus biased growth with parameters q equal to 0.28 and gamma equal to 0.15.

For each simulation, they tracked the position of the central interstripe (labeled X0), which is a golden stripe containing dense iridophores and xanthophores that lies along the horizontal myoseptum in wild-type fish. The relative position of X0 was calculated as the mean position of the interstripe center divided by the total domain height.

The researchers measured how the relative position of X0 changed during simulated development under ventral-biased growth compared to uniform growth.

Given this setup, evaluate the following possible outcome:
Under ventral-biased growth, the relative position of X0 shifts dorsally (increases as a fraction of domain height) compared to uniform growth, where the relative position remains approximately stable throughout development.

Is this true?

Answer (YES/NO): NO